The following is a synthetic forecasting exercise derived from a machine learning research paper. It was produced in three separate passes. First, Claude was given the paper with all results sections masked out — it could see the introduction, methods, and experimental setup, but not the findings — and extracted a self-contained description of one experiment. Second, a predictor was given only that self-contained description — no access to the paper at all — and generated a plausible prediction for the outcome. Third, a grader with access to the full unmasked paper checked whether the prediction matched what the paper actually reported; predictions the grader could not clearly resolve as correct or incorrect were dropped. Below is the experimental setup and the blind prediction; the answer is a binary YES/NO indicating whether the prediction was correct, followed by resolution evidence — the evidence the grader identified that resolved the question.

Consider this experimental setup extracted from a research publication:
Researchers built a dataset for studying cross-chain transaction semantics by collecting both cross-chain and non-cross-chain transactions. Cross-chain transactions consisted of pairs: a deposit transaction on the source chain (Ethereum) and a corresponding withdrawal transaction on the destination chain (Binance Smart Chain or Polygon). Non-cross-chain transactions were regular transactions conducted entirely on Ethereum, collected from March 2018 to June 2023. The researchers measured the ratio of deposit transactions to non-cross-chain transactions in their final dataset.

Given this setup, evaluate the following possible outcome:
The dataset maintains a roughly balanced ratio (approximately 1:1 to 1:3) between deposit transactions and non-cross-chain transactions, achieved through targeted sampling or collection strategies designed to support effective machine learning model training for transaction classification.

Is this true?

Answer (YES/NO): YES